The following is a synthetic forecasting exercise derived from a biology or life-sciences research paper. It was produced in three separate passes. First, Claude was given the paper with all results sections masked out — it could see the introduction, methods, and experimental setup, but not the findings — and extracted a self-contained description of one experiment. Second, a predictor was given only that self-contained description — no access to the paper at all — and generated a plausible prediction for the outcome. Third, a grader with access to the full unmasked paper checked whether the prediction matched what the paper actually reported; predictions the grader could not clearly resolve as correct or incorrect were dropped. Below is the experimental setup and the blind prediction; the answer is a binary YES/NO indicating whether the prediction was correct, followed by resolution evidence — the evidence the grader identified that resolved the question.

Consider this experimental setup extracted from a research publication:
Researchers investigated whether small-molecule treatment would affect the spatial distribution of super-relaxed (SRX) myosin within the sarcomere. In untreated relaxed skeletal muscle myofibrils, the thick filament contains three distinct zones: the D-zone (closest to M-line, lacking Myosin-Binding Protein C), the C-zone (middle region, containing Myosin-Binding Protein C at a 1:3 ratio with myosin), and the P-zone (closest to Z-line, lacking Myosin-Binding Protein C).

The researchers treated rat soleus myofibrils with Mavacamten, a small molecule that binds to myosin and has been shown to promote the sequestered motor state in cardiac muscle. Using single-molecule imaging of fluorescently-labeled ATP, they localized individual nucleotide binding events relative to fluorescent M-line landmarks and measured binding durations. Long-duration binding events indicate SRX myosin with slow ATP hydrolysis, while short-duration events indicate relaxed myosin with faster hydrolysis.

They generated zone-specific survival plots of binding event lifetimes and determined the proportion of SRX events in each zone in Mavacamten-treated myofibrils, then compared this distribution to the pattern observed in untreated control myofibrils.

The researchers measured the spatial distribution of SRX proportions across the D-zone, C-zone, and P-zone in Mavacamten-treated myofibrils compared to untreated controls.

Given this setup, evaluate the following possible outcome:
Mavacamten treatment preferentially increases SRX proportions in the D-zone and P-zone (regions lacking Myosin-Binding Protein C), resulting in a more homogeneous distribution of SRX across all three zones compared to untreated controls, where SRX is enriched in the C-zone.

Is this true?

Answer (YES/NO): YES